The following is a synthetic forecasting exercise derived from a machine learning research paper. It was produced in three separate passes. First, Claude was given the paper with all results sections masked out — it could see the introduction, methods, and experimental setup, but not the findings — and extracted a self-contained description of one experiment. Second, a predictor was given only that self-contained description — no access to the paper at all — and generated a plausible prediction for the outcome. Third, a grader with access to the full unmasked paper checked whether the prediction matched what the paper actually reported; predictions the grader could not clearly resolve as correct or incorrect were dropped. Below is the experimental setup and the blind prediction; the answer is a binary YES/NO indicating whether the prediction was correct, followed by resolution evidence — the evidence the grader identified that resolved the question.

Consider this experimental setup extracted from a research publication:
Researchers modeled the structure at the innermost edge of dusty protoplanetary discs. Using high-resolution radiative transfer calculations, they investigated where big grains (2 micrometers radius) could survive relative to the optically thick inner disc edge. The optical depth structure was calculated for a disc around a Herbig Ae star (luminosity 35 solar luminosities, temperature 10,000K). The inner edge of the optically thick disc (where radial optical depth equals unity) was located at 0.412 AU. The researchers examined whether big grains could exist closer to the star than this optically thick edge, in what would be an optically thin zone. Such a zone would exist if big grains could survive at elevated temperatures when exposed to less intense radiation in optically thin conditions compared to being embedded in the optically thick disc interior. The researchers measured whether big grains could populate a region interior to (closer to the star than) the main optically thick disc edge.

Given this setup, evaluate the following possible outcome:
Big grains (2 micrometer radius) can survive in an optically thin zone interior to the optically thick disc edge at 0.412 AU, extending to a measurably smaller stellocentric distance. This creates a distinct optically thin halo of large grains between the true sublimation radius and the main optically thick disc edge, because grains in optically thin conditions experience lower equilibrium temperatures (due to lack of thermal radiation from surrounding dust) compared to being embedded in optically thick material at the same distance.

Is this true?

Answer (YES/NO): YES